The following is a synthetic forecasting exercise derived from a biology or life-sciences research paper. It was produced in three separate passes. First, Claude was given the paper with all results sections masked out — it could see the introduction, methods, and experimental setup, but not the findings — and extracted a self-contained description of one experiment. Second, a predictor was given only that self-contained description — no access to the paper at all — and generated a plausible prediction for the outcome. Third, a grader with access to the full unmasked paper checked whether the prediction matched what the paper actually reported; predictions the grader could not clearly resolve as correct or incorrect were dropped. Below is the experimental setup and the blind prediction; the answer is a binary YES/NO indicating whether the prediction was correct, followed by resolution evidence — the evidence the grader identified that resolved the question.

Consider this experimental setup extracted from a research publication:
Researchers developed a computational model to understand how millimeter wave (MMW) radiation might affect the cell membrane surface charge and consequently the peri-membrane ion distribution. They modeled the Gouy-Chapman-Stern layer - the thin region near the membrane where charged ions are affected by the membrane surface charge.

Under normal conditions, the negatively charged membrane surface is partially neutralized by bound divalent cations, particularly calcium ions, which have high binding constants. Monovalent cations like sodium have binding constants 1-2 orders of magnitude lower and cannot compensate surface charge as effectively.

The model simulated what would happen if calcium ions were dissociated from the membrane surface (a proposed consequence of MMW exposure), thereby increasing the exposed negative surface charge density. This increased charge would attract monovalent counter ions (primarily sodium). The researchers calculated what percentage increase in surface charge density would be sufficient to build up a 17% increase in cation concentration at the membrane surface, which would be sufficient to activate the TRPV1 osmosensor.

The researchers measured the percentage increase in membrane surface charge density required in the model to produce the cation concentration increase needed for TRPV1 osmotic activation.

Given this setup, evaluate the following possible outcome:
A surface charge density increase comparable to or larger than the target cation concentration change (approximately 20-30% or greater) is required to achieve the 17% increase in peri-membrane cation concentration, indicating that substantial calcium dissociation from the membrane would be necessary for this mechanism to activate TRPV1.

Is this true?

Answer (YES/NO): YES